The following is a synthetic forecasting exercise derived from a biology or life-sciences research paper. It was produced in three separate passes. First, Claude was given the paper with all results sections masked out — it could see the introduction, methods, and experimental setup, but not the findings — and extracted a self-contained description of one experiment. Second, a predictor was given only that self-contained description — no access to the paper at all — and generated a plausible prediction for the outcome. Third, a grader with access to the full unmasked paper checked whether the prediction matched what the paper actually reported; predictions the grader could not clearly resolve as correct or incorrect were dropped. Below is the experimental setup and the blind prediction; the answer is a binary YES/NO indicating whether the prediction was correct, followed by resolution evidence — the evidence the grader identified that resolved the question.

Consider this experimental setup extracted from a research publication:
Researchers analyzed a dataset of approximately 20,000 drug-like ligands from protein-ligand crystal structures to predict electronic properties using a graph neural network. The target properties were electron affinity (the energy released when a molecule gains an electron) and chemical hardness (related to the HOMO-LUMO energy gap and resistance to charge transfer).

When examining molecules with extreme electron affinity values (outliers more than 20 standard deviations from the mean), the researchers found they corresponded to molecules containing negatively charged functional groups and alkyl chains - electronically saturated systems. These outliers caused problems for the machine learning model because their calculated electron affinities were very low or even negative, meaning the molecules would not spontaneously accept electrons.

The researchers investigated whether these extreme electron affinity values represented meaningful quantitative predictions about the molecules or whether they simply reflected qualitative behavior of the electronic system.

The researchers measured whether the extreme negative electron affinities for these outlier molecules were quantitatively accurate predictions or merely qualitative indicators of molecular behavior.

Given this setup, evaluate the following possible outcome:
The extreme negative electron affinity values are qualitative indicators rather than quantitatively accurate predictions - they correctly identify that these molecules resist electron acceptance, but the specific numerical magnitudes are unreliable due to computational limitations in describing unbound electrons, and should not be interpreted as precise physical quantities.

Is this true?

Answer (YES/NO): YES